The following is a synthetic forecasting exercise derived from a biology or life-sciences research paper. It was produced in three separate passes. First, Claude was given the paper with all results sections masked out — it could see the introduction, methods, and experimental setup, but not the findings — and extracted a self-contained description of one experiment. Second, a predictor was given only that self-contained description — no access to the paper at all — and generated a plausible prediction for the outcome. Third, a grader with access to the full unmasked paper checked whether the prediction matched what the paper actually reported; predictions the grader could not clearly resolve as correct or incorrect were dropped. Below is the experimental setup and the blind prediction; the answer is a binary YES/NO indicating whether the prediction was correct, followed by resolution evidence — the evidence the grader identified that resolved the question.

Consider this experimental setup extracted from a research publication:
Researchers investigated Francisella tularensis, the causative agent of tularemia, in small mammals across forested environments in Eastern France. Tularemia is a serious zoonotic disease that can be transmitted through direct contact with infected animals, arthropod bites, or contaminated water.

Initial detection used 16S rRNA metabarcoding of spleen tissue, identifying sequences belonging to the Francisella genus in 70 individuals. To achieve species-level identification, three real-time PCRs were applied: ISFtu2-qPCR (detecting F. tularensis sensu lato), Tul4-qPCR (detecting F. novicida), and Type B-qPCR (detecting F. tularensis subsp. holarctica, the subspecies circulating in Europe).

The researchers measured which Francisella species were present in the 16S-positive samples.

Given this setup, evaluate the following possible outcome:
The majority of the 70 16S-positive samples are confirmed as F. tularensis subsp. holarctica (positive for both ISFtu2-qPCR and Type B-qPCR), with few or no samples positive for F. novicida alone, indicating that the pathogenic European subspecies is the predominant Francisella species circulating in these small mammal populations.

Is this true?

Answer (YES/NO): YES